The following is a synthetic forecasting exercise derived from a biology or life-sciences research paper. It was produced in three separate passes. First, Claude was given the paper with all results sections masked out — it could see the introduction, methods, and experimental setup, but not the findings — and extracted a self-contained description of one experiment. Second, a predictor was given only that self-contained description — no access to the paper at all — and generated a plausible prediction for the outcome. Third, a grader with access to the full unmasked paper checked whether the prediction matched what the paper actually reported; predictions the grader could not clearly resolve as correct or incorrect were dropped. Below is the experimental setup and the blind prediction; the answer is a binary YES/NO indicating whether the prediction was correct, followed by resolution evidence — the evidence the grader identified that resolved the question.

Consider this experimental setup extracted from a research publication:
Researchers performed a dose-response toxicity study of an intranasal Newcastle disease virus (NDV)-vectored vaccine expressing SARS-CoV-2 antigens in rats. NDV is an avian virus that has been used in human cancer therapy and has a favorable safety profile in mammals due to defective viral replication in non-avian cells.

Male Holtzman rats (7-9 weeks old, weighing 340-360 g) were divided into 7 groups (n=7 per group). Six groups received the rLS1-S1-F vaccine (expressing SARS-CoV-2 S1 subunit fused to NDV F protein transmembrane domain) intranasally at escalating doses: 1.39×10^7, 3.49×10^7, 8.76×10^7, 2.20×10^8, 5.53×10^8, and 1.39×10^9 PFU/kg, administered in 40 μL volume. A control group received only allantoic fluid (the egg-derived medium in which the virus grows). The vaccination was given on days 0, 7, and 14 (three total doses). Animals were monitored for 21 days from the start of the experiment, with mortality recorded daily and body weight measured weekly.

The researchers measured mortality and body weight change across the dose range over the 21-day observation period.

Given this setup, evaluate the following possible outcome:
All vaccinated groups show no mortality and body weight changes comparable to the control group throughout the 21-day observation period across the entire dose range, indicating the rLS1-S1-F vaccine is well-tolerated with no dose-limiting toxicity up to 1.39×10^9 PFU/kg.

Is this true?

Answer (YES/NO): YES